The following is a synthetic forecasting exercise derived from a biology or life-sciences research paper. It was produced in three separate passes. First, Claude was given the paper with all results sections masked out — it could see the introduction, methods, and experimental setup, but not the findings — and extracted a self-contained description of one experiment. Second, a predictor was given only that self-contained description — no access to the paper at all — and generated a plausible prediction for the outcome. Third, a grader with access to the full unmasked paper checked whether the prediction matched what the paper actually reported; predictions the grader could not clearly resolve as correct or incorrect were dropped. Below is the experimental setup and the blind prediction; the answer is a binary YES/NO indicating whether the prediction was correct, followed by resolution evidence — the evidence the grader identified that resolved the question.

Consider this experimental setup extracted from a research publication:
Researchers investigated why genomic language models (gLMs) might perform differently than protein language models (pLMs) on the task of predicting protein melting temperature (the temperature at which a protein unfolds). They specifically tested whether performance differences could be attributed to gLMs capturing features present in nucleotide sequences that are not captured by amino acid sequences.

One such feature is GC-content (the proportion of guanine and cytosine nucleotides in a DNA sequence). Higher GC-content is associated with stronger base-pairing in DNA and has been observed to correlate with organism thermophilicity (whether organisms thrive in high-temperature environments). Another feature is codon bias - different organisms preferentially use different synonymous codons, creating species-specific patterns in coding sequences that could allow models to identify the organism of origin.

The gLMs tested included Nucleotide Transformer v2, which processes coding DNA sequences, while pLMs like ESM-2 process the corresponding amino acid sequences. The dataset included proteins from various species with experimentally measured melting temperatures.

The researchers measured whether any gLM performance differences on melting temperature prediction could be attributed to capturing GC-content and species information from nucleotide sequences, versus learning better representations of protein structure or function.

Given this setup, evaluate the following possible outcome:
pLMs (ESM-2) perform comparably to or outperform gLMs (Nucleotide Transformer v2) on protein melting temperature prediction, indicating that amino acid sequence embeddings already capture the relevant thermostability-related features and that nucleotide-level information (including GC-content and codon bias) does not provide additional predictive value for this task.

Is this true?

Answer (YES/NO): NO